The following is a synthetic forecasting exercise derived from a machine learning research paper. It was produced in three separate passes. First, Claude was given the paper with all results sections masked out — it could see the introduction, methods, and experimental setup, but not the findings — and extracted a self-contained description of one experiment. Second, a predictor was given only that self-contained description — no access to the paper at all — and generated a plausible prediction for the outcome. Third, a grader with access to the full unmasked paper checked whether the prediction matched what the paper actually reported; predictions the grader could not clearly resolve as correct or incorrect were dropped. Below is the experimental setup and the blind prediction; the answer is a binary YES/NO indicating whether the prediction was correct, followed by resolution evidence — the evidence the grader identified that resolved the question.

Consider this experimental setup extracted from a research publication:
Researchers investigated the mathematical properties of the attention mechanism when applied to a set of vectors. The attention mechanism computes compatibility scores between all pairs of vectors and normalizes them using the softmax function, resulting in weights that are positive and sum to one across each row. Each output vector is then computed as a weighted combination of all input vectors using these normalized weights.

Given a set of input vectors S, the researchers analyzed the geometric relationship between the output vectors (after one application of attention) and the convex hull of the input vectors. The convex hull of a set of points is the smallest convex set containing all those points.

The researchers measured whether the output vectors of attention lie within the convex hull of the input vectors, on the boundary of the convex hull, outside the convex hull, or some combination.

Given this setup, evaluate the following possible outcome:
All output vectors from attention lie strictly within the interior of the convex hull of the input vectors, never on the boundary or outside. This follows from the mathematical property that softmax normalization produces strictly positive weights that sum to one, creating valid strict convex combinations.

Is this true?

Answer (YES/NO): NO